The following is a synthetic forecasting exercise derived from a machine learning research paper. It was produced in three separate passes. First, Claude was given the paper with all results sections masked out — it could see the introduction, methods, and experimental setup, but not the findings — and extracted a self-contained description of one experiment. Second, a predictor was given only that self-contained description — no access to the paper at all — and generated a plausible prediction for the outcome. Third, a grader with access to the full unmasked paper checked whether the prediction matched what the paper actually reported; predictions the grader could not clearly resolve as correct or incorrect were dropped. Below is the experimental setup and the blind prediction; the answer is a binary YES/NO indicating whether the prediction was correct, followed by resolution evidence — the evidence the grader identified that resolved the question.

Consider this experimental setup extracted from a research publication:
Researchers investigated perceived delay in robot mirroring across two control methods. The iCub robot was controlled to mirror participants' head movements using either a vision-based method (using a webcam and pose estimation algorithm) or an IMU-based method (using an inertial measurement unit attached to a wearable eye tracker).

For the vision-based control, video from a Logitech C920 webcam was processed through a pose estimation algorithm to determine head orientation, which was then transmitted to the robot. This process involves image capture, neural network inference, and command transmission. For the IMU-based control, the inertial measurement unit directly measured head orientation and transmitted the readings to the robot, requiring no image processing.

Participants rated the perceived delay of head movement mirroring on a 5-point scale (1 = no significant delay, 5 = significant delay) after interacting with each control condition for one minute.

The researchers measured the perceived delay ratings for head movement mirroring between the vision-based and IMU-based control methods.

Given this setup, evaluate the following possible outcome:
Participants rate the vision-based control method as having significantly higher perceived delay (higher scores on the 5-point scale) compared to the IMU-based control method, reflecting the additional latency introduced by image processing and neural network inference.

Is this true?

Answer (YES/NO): NO